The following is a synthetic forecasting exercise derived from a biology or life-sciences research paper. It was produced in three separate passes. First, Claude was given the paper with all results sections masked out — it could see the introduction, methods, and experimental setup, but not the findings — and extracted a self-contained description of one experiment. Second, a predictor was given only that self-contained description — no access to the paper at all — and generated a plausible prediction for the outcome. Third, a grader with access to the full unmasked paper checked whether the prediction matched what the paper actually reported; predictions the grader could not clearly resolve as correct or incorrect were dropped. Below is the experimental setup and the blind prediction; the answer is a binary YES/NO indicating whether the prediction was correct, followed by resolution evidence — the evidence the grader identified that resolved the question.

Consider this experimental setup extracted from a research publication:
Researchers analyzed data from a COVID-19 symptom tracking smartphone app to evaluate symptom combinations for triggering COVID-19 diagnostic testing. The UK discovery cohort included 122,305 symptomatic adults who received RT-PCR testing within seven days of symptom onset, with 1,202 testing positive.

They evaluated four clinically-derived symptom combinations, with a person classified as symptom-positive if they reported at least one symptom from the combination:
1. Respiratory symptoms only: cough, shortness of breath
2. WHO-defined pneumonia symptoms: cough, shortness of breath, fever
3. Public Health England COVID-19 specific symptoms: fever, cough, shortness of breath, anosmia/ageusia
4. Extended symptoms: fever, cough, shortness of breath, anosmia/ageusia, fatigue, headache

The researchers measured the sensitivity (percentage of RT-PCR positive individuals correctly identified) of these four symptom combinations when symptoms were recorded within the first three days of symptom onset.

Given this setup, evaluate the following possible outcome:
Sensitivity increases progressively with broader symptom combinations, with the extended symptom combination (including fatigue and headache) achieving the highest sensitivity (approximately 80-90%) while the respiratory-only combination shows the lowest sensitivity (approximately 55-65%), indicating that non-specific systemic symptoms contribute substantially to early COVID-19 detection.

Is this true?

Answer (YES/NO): NO